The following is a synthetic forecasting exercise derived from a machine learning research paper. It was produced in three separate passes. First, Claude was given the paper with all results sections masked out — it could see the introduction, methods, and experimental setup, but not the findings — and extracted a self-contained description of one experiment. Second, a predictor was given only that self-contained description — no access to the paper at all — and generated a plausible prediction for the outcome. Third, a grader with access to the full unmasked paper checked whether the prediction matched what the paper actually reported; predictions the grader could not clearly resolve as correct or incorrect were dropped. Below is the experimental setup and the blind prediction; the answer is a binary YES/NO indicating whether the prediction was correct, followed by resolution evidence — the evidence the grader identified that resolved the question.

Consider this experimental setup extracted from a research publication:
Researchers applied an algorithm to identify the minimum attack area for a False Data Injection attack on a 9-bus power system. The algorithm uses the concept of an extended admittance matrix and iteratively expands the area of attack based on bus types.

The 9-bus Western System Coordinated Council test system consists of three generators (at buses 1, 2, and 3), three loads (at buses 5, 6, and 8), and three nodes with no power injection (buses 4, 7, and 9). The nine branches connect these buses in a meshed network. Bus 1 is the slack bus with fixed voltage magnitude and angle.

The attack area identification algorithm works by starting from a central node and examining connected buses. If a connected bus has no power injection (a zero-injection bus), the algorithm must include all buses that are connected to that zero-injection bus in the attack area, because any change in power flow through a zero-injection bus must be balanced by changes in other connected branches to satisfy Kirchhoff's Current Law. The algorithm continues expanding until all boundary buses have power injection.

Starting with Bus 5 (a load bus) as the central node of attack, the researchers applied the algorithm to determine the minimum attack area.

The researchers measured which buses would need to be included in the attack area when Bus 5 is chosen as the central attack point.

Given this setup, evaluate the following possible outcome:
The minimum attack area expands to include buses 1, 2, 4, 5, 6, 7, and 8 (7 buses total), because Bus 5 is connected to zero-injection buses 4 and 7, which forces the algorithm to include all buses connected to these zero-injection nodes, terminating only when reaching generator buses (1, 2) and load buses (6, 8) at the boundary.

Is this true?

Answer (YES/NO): YES